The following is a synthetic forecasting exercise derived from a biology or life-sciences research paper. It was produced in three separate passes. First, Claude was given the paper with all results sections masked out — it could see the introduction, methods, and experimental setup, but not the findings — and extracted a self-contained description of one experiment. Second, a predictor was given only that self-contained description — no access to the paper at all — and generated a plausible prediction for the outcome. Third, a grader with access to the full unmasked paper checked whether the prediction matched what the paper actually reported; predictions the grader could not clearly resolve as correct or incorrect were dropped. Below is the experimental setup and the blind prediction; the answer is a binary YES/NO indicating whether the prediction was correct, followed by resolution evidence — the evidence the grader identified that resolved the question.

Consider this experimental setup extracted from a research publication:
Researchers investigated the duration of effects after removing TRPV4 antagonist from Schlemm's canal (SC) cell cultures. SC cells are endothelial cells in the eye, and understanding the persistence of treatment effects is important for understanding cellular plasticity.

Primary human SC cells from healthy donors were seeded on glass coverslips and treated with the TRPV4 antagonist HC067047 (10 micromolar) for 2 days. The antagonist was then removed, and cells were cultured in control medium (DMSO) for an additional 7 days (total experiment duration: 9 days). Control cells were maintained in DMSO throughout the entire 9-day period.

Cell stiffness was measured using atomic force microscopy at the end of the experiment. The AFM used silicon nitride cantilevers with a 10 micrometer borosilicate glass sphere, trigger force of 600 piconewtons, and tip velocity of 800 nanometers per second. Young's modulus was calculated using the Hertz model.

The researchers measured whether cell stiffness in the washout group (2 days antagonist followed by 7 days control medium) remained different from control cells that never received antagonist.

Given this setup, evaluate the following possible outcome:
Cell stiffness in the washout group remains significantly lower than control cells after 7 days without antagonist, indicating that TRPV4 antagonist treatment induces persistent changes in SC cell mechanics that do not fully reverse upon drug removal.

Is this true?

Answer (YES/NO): NO